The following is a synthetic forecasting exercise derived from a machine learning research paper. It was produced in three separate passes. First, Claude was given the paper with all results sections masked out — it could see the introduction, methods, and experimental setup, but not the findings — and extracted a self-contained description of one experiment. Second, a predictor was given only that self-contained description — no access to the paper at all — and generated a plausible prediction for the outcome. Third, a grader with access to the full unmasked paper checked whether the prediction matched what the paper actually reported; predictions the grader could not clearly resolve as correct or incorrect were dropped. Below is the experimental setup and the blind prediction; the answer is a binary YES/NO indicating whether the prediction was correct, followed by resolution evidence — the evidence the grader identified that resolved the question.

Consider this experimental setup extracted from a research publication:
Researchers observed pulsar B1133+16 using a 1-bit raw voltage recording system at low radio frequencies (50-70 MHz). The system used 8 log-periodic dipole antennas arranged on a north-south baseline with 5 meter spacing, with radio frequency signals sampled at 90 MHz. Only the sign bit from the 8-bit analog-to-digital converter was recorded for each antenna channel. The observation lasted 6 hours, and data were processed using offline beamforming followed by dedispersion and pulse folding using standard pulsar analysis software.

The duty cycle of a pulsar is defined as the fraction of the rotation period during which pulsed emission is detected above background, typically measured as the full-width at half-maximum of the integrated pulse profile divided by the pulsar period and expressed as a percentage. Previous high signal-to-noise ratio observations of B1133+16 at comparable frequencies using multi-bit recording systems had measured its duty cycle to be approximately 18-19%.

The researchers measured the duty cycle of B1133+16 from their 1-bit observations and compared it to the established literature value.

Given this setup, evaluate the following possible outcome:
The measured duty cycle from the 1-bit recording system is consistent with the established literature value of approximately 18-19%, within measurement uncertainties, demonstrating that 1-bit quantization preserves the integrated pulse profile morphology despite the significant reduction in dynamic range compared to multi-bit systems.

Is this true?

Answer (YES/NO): NO